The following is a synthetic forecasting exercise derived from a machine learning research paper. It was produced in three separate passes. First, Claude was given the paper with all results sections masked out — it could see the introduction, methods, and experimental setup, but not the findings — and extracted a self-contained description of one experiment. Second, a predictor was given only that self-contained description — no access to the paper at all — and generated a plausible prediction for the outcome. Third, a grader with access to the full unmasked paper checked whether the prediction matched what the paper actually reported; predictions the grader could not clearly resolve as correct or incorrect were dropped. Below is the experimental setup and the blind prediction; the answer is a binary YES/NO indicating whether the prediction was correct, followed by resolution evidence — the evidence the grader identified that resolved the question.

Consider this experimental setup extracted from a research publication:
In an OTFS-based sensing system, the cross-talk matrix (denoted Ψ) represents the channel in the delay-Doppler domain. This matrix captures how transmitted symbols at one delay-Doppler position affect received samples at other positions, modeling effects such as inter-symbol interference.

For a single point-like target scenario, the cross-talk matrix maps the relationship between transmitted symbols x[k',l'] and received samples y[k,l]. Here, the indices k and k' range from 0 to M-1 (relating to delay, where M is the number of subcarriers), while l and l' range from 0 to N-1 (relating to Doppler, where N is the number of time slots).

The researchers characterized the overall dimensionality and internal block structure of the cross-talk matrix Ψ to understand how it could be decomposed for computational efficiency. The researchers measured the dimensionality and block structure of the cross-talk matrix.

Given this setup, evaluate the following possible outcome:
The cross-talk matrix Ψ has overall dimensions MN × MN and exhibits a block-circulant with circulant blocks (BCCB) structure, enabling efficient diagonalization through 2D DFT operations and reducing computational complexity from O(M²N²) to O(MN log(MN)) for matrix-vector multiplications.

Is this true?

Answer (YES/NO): NO